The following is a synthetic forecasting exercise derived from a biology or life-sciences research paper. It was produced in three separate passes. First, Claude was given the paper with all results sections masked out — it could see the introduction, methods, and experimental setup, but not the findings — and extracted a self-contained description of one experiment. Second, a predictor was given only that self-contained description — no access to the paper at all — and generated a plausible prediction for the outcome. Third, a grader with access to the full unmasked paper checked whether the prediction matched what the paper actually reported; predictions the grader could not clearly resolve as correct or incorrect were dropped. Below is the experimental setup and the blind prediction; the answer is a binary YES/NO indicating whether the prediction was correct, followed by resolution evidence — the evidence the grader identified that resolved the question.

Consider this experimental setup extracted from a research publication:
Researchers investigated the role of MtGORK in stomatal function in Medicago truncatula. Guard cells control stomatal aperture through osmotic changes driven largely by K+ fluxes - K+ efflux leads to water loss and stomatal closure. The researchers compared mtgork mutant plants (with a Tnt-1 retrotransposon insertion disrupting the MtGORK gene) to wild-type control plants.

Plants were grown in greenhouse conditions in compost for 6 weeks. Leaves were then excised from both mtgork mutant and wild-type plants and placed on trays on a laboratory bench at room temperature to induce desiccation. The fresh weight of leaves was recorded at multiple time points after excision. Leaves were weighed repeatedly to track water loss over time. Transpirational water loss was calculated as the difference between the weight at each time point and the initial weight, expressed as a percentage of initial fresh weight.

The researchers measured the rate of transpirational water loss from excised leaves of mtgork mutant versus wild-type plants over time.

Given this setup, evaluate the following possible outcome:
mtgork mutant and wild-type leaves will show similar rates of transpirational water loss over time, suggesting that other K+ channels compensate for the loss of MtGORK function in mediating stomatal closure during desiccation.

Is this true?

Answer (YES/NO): NO